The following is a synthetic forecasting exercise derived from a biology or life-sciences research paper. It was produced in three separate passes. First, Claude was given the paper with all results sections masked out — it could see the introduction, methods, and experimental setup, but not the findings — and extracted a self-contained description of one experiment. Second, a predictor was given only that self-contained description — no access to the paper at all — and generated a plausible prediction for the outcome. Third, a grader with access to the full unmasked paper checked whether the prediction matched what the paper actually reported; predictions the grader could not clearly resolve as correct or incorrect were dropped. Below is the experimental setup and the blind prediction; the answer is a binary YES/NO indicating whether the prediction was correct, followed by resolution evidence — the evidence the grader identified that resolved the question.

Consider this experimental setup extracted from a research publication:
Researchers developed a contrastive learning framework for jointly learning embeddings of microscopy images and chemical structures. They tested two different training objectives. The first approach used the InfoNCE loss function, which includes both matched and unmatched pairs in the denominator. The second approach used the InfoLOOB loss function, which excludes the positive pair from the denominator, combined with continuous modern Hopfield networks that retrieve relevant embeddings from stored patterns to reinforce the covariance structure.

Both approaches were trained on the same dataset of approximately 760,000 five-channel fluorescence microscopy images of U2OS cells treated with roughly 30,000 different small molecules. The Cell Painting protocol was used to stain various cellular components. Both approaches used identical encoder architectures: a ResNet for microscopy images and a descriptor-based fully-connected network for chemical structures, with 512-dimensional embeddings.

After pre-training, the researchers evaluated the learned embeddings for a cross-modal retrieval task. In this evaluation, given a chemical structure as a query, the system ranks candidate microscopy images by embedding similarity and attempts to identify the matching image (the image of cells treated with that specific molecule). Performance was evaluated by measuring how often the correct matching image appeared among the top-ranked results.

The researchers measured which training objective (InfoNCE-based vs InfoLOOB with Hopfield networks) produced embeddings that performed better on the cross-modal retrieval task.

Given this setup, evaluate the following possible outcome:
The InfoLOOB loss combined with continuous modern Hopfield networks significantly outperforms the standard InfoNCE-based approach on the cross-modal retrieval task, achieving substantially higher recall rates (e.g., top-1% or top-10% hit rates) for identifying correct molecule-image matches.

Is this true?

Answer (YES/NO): NO